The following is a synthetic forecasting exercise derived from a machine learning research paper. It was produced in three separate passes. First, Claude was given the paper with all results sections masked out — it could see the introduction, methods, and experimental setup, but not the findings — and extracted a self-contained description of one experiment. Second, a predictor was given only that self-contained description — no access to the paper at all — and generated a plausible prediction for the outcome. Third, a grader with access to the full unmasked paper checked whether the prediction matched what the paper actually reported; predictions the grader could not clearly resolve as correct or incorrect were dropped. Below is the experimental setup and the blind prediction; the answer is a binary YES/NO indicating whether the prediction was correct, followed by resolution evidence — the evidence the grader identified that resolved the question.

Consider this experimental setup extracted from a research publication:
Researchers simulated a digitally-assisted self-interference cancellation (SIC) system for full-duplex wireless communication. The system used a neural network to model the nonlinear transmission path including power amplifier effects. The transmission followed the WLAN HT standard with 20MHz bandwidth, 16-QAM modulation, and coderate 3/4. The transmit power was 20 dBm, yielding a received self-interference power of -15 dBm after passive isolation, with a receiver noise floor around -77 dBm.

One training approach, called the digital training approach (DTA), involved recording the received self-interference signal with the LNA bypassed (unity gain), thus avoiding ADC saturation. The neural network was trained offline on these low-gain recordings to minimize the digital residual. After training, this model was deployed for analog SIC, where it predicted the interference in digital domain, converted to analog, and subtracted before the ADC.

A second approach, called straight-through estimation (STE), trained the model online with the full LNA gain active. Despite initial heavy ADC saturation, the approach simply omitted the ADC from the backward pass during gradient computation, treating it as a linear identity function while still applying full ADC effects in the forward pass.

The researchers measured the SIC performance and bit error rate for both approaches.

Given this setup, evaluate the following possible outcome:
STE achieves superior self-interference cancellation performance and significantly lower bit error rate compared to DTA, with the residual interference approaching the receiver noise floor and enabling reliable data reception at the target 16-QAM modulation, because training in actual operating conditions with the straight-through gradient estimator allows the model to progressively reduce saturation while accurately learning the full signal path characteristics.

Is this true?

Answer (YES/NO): NO